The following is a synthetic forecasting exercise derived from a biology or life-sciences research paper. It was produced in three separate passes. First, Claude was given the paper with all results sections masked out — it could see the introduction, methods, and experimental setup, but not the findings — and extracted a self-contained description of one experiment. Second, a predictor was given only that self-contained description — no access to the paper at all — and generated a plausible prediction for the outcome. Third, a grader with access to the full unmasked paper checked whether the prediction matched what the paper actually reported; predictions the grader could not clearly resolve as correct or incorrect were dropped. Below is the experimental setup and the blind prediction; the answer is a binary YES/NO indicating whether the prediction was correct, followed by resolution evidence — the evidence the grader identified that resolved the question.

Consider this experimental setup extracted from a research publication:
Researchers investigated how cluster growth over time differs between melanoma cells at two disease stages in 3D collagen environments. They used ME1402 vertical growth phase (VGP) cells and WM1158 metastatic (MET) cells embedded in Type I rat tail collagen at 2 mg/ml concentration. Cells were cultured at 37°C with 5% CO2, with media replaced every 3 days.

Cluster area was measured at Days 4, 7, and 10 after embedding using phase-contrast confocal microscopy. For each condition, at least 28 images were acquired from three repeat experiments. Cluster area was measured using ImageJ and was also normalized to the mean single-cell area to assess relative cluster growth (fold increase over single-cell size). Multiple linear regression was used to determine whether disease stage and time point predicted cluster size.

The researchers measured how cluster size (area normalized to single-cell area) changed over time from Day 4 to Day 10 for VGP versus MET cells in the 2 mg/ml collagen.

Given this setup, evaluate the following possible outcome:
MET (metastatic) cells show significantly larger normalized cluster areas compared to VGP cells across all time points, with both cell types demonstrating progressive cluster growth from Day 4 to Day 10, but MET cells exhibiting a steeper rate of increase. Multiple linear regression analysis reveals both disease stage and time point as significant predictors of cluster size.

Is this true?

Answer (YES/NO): NO